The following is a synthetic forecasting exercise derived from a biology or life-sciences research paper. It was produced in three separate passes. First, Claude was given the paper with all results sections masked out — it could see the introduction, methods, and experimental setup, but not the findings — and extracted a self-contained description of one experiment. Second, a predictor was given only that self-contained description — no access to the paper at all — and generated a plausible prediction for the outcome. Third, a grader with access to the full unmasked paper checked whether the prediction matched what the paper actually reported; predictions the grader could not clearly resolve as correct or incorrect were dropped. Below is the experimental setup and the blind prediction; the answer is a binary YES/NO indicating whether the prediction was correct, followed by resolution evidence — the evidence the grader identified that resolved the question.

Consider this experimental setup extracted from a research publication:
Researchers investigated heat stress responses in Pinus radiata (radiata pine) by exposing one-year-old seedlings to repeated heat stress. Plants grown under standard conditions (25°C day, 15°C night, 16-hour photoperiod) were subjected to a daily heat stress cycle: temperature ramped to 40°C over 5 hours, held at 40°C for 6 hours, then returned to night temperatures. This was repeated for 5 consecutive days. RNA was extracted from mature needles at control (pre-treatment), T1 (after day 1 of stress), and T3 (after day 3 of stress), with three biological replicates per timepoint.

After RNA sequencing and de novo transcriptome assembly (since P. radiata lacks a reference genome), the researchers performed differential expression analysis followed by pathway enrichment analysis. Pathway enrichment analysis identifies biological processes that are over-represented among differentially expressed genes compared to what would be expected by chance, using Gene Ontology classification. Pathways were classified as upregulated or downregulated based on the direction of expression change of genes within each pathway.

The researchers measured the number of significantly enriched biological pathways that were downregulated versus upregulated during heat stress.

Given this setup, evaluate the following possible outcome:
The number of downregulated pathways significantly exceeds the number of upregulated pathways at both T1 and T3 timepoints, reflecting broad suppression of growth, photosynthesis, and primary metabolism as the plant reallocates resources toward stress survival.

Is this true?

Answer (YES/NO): NO